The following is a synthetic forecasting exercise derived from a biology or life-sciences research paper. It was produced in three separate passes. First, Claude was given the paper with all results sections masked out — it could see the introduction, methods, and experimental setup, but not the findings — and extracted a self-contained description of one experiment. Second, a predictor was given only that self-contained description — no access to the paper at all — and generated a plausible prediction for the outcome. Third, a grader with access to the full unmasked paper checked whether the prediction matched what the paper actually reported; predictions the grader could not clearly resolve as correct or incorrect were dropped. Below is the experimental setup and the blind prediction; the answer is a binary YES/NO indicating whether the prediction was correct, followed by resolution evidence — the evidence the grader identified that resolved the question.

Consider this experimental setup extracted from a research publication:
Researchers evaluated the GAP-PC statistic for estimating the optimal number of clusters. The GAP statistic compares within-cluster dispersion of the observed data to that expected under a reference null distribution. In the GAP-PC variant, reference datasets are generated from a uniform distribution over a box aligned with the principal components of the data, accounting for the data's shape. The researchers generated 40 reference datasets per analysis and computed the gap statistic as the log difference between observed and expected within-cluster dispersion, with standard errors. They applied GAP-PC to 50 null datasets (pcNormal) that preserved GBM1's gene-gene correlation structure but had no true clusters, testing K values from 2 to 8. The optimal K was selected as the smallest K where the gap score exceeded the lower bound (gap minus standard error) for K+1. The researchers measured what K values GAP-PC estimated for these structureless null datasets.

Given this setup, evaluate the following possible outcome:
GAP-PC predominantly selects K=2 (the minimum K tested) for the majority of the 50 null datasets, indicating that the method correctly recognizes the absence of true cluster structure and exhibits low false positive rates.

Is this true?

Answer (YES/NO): NO